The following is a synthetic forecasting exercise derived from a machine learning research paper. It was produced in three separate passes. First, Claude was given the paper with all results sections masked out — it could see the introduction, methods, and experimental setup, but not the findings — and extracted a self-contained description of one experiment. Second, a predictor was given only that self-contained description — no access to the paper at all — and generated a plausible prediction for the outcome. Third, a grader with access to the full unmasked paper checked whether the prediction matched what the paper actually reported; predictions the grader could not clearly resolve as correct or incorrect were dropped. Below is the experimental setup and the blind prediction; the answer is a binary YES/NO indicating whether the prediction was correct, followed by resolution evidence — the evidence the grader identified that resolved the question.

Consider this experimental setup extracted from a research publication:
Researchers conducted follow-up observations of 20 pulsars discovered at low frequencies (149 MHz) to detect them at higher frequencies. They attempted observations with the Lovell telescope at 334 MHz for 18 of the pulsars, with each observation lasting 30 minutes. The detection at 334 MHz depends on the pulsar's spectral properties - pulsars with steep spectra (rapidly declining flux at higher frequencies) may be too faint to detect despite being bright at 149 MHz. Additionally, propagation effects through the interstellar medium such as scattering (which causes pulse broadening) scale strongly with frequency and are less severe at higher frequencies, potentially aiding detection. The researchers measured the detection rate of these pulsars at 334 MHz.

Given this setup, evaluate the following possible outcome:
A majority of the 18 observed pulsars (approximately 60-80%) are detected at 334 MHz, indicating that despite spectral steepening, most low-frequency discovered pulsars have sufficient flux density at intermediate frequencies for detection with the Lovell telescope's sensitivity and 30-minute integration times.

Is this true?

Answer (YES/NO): YES